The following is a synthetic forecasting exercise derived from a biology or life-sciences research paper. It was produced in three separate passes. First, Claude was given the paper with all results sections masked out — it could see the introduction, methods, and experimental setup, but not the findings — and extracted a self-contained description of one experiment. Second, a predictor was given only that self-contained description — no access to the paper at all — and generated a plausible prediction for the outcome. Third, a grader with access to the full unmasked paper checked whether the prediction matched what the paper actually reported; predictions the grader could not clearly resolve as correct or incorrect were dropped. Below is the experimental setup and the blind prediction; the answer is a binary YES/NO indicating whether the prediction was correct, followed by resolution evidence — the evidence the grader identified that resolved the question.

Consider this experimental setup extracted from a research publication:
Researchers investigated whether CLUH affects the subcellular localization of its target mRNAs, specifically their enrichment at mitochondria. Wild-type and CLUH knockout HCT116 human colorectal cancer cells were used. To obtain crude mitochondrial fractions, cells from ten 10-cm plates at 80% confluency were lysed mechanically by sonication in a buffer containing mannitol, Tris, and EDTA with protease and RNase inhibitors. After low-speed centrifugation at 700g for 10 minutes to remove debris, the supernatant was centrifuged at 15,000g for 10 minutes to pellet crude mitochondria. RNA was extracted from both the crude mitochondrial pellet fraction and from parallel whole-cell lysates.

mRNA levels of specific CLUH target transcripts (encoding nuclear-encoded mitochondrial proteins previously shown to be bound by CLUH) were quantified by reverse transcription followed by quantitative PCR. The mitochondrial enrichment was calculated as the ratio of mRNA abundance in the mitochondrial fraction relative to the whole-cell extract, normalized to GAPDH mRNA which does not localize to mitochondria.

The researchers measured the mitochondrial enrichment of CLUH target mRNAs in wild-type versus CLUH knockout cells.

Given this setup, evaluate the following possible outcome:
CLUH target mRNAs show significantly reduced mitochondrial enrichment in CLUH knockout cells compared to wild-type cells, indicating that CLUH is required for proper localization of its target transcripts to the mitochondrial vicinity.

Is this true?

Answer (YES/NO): NO